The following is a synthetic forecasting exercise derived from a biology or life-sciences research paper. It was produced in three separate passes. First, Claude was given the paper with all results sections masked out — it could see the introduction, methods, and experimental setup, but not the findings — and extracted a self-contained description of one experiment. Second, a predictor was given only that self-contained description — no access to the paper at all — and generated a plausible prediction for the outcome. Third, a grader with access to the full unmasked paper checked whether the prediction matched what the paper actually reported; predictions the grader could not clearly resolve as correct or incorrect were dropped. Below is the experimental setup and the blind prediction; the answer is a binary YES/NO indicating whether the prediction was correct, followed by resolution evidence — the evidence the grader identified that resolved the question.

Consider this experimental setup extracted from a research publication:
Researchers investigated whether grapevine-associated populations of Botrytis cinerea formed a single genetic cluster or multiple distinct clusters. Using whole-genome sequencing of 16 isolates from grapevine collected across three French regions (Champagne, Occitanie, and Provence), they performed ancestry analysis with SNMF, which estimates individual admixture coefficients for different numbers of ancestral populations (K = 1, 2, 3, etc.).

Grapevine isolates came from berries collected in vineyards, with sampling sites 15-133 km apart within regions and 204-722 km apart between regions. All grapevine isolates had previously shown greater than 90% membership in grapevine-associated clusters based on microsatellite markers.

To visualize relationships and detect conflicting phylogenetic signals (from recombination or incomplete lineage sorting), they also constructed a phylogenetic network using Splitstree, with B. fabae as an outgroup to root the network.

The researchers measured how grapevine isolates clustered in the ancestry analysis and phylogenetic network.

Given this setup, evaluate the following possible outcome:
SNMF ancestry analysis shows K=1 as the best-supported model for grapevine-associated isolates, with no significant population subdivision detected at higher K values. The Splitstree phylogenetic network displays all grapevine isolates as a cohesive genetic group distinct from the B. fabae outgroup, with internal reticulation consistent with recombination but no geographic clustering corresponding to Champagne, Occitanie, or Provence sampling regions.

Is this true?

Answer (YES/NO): NO